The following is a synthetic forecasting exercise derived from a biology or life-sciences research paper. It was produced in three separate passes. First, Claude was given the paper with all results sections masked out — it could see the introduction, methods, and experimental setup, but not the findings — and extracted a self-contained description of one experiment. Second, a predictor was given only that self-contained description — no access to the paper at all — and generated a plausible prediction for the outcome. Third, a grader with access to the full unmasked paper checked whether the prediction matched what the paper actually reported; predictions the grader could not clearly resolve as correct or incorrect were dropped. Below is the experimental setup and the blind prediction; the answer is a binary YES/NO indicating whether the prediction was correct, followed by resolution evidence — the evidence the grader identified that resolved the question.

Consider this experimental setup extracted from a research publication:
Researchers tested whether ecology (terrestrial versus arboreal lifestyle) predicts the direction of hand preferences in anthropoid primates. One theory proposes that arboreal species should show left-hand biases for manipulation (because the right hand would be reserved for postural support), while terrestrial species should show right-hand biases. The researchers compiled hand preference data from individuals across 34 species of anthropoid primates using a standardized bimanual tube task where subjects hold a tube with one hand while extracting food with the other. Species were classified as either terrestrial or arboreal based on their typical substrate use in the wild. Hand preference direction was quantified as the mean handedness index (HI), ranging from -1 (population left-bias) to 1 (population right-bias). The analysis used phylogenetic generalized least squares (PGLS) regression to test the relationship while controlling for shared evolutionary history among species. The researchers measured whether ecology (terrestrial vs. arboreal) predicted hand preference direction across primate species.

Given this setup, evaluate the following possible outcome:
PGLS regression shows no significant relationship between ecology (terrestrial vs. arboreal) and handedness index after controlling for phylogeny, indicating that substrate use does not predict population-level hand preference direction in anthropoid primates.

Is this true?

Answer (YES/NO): NO